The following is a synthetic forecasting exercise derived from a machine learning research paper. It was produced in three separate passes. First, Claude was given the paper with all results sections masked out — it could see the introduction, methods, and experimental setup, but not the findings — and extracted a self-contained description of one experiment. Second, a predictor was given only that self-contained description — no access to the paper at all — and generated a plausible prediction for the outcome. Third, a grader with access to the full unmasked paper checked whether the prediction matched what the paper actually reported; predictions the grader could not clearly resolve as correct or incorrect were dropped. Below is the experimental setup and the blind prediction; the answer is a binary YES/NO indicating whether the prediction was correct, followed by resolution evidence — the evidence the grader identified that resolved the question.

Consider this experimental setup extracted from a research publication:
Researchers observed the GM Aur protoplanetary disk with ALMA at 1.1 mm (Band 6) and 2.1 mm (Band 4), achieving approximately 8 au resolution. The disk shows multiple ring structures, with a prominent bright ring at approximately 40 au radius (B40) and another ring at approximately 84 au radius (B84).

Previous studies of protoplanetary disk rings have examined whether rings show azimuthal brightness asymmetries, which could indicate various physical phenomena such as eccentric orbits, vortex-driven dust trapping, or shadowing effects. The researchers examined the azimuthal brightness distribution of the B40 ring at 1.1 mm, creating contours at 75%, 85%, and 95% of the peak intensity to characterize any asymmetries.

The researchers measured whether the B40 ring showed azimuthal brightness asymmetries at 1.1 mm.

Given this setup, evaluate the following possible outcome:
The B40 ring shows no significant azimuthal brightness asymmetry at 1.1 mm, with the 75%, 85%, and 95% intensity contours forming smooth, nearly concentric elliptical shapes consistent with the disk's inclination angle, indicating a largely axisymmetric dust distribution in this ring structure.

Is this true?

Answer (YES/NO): NO